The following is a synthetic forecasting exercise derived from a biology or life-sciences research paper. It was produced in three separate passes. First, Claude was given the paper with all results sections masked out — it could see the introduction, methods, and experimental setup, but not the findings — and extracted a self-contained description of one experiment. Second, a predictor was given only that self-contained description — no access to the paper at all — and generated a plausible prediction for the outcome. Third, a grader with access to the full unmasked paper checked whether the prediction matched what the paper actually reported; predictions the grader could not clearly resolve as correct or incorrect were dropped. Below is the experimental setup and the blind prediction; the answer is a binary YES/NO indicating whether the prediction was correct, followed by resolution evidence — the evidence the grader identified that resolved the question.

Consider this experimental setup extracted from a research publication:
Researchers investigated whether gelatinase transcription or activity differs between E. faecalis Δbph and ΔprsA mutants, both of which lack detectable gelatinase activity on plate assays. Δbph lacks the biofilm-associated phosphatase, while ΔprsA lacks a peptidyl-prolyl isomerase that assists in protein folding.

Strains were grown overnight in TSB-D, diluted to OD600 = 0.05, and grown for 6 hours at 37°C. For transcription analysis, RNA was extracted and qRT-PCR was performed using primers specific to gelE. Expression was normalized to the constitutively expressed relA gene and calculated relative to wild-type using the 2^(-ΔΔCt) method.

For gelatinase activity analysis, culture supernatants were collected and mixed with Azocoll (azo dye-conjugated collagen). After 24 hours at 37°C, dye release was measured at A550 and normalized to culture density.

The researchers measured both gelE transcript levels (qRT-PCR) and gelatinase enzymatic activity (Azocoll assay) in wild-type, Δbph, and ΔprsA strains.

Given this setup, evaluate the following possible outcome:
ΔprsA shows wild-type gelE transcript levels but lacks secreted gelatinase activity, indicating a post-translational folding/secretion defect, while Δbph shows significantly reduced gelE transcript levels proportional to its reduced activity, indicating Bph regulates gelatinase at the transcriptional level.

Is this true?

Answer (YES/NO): YES